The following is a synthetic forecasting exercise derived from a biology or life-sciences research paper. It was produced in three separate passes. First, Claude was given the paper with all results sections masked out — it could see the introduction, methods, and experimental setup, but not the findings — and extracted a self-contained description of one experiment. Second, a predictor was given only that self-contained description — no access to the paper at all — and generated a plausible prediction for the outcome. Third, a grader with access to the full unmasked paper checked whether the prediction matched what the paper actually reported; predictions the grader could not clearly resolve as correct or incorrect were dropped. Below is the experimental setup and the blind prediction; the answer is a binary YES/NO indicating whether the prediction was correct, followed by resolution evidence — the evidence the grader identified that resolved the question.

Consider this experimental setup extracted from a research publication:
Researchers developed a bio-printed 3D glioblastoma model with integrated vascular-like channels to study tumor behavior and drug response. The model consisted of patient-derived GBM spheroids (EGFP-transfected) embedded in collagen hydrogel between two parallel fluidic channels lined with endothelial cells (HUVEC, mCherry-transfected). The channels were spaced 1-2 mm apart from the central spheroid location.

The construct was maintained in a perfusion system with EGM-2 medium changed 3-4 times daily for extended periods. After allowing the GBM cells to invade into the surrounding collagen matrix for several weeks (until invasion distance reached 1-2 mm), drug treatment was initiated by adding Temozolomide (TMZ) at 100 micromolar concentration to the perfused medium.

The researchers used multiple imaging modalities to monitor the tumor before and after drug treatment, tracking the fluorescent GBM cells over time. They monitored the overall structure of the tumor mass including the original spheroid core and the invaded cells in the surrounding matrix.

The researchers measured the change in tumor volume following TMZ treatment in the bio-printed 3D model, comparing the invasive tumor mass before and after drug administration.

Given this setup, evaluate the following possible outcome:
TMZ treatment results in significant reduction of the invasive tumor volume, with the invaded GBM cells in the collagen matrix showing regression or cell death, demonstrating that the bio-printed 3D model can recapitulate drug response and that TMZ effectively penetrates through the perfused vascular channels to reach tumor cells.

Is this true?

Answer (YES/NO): NO